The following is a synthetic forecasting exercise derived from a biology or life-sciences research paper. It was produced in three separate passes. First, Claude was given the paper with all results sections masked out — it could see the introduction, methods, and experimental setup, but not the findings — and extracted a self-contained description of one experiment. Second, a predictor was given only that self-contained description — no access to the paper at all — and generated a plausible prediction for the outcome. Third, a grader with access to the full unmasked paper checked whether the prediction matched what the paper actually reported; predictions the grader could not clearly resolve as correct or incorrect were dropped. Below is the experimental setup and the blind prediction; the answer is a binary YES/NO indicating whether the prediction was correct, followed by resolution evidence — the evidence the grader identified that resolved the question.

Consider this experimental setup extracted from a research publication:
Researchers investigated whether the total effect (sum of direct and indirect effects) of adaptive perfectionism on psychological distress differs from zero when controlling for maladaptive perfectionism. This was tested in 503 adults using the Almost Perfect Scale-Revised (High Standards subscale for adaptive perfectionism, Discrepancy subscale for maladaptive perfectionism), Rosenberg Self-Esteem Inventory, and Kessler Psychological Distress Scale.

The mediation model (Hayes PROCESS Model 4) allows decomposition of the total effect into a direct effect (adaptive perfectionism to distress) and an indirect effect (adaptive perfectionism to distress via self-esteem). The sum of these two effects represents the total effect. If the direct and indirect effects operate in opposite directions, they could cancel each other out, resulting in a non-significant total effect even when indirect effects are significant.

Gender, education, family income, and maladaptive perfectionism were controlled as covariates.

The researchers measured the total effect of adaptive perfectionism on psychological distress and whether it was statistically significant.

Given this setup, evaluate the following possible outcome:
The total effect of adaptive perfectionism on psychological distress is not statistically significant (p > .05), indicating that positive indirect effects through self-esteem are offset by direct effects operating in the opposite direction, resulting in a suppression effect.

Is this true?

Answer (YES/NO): YES